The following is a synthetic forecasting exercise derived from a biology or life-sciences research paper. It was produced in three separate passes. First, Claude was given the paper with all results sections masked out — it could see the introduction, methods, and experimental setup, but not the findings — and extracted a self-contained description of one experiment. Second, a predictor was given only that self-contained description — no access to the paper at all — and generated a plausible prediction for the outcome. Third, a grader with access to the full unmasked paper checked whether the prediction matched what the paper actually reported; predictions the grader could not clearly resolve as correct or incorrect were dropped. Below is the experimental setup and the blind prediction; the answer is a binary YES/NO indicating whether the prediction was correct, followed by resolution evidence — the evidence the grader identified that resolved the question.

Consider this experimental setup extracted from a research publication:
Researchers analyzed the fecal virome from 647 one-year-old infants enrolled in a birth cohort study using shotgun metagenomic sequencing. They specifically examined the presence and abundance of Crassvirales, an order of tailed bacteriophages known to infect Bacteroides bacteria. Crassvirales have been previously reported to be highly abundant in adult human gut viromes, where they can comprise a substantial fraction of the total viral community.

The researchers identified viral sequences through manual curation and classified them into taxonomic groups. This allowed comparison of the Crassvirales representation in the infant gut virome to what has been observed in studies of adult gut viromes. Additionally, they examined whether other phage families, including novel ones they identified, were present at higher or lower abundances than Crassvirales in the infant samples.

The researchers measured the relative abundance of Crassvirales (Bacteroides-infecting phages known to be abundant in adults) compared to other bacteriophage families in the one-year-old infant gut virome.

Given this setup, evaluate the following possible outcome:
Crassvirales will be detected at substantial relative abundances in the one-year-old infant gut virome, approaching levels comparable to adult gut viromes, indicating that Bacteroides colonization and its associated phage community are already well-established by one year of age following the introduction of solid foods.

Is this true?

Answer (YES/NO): NO